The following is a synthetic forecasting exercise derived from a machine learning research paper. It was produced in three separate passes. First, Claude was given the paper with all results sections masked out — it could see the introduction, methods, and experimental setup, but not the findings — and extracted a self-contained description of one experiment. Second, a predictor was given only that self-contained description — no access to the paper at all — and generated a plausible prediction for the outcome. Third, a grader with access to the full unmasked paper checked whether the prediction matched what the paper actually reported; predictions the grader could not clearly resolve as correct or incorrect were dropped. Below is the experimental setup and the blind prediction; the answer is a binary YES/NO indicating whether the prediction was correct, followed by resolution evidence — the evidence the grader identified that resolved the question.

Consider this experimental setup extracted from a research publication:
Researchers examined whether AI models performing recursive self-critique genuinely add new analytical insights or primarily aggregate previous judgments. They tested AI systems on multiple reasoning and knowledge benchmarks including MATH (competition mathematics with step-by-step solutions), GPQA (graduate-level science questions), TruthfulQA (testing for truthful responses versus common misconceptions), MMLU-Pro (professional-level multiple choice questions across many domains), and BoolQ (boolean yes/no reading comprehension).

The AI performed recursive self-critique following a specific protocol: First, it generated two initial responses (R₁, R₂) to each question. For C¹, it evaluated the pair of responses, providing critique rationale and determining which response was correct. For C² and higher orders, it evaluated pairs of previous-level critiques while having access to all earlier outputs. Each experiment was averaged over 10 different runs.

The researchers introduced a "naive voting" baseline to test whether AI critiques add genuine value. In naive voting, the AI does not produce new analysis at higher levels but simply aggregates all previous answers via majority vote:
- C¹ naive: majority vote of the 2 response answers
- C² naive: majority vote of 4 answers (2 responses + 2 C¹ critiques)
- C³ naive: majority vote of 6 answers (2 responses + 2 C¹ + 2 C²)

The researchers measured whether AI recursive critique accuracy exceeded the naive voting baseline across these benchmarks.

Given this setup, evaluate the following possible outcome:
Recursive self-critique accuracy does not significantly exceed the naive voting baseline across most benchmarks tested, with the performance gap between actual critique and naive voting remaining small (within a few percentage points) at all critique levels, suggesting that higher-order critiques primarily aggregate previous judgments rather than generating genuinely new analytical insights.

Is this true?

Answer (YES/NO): YES